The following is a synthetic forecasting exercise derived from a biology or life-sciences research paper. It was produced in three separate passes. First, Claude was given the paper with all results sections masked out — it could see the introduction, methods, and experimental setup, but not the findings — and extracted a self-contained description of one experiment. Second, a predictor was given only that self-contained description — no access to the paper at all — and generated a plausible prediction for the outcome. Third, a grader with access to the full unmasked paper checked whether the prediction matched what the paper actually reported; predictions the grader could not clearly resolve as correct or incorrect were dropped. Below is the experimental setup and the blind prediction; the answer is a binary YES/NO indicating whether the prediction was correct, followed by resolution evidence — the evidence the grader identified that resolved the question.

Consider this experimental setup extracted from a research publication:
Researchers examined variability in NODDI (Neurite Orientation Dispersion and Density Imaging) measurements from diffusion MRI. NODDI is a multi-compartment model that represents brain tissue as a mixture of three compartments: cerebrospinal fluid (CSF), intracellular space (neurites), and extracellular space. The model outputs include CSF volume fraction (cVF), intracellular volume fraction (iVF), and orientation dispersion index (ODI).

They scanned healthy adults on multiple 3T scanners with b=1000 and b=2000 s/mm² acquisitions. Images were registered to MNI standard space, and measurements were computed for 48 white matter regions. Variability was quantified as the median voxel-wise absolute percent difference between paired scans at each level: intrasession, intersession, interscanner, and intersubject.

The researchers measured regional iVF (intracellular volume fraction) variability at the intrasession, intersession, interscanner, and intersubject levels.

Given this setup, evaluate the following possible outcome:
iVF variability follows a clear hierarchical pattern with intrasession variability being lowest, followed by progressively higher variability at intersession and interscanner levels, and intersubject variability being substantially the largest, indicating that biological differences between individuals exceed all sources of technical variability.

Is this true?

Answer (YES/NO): NO